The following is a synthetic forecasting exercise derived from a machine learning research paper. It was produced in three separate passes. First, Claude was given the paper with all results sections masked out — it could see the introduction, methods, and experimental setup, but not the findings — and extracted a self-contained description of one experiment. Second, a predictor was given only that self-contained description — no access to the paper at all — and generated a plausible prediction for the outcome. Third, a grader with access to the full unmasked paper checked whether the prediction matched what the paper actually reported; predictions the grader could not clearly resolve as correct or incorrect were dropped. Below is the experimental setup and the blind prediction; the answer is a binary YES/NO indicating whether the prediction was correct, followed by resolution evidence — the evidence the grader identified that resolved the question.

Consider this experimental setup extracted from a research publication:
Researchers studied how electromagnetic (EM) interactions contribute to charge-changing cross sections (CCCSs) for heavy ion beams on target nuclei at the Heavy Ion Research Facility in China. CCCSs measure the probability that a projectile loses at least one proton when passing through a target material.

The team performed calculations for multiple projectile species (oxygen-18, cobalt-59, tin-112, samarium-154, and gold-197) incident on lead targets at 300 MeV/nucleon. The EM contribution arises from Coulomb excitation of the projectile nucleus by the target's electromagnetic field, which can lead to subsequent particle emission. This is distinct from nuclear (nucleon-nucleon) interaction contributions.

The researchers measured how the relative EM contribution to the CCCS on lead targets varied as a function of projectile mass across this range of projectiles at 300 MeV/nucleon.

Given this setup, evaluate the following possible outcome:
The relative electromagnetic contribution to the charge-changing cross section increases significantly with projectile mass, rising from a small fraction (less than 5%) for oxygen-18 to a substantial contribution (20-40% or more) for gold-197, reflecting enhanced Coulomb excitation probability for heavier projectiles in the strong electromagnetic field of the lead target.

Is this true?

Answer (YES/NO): NO